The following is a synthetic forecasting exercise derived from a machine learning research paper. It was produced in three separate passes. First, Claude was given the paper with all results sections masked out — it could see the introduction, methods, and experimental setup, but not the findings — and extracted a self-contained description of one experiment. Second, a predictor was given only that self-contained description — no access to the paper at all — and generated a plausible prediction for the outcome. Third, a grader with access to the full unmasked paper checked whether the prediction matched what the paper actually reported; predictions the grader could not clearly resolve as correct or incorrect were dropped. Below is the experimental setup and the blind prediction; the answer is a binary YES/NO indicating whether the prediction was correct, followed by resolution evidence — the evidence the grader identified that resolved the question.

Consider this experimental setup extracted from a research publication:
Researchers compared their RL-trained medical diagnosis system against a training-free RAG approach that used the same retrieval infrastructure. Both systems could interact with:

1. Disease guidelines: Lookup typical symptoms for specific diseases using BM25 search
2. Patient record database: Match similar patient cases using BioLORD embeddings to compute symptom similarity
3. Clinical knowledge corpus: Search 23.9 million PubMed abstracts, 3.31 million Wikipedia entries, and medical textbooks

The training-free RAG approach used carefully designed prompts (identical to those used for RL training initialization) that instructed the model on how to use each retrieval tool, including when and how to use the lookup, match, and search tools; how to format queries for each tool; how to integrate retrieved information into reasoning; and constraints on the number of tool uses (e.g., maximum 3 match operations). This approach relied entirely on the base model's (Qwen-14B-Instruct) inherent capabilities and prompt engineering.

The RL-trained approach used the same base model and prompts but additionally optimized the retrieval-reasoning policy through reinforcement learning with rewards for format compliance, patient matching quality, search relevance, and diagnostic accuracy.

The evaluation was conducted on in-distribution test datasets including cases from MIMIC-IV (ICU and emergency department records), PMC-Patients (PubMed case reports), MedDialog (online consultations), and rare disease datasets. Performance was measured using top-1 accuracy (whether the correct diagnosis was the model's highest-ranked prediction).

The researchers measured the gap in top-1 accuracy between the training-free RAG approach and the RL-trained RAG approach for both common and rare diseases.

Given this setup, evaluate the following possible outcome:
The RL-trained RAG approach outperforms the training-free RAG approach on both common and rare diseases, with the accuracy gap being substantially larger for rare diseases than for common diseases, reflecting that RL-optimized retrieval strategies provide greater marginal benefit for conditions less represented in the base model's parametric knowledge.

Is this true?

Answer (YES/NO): YES